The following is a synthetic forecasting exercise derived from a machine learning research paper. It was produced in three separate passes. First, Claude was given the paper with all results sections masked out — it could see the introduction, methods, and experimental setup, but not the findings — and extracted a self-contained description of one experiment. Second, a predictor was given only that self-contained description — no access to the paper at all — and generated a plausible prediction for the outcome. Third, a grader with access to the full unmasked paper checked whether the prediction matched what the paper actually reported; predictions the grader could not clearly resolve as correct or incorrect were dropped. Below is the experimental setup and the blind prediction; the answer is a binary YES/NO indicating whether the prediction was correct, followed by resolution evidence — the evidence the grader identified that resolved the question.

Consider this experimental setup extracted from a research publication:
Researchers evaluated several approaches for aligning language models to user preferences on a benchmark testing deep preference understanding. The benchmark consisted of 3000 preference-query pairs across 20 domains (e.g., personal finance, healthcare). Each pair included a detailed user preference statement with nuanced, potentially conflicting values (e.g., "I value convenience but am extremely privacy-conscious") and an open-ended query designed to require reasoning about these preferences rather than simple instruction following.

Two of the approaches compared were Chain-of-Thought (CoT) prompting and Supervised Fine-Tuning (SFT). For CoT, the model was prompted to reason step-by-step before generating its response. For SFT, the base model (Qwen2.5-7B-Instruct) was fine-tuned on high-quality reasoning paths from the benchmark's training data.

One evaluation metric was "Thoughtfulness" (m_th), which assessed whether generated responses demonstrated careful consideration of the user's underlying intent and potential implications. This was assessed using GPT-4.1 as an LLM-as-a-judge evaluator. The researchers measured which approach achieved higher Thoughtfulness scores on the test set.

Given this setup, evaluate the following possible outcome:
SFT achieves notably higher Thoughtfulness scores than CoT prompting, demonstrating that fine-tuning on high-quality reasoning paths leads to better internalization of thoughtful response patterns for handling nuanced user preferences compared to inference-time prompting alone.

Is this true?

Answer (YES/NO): NO